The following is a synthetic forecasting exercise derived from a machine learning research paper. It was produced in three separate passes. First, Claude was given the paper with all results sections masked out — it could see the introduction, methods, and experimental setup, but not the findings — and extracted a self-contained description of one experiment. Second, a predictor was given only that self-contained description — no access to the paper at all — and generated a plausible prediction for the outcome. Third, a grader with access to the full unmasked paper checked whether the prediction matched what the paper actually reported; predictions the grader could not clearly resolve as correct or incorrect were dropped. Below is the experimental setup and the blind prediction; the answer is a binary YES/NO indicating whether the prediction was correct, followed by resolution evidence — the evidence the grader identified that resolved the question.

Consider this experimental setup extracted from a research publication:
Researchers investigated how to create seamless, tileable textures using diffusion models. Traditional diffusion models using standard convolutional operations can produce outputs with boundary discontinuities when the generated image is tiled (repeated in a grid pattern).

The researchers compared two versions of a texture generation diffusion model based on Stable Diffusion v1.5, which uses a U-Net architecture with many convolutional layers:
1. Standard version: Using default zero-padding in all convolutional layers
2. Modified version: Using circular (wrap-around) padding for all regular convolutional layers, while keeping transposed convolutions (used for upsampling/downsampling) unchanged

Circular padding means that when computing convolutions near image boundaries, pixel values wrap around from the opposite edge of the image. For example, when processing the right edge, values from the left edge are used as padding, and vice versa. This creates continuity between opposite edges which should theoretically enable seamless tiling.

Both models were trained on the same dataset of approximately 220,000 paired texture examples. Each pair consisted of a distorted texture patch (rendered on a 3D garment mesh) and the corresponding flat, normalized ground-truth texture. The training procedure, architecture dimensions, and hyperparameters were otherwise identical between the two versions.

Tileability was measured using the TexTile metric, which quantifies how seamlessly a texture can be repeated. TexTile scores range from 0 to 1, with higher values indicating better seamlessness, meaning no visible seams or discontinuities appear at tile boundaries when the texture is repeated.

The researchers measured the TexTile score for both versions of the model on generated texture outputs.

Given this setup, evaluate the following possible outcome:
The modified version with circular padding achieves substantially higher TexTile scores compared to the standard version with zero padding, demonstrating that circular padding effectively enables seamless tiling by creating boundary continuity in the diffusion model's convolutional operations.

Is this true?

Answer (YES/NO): YES